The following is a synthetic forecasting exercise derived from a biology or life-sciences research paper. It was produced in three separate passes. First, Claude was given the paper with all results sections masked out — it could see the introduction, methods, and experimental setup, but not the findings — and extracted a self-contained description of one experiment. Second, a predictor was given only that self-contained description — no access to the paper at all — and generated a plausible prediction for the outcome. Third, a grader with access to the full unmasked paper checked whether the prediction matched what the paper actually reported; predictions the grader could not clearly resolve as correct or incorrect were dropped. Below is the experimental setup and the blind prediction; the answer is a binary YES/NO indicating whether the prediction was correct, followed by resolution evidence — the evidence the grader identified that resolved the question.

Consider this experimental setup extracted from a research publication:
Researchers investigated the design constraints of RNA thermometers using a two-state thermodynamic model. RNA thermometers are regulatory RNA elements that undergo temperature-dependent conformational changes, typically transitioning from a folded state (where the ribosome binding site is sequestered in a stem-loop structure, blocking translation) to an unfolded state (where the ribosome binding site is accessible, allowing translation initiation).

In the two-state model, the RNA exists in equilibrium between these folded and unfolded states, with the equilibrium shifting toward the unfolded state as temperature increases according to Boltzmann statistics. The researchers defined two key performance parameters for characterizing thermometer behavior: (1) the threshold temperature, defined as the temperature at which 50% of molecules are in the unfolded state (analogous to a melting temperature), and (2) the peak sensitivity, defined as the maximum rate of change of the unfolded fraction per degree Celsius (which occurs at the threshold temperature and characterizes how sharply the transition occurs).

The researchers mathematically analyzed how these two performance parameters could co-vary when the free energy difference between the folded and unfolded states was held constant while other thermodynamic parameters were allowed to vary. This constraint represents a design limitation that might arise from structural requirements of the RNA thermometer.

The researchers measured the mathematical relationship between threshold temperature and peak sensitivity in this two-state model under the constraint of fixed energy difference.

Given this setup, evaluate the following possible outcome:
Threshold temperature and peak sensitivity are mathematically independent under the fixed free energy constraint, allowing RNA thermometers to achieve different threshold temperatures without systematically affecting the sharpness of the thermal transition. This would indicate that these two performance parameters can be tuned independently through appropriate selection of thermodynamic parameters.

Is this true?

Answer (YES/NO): NO